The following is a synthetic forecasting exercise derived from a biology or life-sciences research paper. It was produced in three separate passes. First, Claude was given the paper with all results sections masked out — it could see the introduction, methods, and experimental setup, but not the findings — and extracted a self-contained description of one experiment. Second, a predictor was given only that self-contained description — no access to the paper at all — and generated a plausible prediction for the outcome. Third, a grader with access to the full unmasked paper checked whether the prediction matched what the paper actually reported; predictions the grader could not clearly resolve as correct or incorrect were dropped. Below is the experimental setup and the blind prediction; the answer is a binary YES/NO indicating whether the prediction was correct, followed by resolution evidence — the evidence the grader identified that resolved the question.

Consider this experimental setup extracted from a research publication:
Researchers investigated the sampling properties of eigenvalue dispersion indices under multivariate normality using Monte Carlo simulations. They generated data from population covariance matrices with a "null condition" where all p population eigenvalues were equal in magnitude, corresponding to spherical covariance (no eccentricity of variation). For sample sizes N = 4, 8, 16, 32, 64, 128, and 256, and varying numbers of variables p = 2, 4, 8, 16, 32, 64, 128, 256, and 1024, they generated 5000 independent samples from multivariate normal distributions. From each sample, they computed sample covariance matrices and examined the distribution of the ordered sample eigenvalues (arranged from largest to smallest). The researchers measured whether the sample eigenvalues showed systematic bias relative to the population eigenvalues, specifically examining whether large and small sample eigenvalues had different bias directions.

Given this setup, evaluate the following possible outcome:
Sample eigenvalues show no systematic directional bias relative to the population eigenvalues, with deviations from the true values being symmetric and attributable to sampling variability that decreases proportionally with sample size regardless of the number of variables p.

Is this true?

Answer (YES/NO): NO